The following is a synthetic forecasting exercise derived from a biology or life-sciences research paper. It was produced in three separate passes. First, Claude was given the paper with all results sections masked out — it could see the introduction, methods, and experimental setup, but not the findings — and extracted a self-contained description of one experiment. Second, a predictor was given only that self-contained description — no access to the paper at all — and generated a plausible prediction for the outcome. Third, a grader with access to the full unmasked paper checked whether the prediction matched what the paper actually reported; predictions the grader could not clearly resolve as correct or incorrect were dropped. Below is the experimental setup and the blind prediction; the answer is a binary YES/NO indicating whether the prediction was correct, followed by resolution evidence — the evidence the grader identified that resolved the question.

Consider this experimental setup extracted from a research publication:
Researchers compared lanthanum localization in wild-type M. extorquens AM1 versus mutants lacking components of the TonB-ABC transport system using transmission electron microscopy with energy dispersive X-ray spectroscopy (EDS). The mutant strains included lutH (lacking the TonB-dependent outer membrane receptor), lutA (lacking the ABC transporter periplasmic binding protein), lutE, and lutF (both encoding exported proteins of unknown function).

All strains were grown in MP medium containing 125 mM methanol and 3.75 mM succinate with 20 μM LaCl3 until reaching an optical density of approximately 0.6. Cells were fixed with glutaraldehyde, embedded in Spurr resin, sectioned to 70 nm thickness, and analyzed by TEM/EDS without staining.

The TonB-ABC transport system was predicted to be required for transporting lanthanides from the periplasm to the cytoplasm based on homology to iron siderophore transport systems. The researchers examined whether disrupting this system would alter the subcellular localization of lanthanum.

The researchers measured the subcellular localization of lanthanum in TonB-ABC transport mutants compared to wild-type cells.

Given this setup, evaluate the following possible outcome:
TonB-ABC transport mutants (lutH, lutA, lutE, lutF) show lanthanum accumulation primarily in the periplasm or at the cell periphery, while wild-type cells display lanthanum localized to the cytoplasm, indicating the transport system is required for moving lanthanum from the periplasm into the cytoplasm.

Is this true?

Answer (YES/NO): NO